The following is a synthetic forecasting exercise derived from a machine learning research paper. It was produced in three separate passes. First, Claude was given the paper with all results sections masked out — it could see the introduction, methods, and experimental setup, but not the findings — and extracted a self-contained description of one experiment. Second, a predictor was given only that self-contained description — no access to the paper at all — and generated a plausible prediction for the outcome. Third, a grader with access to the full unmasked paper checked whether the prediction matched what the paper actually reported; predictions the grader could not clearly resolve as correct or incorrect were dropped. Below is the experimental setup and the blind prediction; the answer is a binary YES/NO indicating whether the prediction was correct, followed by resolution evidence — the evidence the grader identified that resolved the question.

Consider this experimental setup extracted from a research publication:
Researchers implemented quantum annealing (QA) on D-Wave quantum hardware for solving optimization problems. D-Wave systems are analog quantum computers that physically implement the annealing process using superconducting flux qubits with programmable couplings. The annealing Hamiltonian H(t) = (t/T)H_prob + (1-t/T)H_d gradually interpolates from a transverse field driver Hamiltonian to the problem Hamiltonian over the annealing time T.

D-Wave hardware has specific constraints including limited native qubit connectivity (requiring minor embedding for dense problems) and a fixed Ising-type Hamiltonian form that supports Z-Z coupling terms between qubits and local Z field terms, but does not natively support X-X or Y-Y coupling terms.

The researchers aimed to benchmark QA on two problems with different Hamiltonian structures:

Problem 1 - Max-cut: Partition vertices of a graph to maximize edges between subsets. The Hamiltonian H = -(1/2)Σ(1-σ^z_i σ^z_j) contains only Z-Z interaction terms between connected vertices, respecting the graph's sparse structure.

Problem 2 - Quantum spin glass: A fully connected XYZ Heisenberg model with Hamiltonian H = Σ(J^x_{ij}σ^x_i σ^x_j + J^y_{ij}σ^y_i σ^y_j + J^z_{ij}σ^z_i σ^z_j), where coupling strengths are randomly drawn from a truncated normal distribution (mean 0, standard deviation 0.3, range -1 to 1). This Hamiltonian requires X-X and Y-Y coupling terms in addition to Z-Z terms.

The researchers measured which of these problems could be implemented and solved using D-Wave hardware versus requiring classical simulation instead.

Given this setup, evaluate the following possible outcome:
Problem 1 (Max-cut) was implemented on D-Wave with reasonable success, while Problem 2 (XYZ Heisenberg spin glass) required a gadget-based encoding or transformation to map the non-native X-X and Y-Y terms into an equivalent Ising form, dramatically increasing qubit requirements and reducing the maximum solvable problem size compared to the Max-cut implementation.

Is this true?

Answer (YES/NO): NO